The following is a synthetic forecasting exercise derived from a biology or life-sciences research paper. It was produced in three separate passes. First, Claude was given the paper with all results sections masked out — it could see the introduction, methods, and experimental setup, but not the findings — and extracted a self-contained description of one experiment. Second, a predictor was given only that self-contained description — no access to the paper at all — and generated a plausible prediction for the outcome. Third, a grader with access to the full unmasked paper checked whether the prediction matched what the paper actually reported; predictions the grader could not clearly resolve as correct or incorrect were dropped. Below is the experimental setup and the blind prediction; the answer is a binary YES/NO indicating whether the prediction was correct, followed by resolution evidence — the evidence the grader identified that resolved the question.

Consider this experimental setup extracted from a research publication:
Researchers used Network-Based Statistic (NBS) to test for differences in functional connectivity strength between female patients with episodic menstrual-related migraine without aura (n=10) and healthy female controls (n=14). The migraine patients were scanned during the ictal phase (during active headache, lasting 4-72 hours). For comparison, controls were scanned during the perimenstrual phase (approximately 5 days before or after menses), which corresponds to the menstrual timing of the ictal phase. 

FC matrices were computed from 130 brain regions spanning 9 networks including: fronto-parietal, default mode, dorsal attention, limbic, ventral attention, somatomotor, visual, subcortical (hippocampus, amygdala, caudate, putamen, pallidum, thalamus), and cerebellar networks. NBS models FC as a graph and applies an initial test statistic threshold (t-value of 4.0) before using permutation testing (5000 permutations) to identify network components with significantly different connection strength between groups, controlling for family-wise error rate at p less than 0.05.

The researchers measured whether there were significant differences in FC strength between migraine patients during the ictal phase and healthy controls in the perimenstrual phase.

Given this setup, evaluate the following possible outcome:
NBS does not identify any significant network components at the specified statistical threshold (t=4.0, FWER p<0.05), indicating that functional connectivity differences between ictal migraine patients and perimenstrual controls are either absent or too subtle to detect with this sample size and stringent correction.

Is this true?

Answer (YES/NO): NO